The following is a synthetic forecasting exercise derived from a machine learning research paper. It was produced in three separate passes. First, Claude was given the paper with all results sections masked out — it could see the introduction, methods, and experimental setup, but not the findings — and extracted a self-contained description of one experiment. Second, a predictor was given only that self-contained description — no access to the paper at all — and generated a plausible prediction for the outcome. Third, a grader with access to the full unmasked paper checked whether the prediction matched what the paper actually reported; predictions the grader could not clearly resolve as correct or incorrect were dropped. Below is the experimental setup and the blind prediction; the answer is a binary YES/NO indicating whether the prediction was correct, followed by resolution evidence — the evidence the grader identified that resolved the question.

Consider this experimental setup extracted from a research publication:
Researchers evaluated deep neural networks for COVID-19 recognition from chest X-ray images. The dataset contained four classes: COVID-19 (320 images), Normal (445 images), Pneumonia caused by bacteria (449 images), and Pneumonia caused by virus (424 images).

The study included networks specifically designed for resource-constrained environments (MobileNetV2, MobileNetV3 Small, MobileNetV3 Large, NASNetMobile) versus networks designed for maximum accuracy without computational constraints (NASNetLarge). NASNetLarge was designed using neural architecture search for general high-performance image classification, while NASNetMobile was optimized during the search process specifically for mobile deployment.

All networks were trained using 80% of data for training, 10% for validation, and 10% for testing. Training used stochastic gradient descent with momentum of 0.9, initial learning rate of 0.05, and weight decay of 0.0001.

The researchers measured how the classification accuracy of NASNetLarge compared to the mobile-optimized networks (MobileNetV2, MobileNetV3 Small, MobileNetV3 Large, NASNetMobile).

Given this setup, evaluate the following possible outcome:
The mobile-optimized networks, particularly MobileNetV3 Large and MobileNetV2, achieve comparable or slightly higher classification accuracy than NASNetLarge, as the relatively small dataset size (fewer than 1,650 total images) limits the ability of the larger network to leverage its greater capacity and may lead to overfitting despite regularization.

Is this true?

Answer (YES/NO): NO